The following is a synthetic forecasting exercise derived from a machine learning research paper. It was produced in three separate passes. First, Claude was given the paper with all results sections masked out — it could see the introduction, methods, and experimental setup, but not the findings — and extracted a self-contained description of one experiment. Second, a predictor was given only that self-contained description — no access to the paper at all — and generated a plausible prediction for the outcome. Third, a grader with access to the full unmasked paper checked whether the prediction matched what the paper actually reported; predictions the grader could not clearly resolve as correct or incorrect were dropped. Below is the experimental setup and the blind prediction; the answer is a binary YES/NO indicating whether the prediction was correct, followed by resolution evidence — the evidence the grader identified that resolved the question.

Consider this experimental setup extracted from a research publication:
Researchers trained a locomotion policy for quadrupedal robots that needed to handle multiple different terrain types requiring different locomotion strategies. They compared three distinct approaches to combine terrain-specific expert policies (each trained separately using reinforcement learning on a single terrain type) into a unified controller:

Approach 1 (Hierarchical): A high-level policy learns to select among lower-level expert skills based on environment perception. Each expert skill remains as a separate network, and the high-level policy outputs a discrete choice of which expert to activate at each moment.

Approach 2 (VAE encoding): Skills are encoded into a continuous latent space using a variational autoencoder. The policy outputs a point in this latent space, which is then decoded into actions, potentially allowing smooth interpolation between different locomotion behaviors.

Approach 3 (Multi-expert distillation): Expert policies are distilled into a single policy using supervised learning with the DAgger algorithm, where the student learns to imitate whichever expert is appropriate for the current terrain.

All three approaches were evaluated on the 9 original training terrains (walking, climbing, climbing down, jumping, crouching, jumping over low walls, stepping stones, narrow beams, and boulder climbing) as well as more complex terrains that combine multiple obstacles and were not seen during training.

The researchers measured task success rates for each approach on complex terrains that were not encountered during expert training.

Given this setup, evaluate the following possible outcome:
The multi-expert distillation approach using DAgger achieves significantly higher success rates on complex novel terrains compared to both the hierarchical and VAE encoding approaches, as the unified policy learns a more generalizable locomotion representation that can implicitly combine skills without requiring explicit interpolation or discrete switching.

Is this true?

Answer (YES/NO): NO